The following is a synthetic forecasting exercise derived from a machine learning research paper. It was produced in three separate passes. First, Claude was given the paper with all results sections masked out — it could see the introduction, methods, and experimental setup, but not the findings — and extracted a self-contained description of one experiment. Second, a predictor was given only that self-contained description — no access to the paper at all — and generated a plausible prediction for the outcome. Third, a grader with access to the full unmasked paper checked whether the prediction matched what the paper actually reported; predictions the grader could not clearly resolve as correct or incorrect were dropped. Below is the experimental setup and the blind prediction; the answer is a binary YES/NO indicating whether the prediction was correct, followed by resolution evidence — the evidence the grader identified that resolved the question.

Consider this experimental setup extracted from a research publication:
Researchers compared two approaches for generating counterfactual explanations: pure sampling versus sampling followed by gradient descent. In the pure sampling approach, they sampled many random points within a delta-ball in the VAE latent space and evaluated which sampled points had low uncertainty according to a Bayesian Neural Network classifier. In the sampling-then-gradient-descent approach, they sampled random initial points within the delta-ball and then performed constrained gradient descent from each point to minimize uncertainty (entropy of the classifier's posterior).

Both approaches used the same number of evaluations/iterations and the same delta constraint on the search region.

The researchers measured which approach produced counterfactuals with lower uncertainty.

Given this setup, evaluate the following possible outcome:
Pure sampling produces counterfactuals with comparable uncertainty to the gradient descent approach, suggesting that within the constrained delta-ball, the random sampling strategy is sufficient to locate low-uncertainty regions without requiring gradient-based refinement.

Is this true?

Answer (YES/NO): NO